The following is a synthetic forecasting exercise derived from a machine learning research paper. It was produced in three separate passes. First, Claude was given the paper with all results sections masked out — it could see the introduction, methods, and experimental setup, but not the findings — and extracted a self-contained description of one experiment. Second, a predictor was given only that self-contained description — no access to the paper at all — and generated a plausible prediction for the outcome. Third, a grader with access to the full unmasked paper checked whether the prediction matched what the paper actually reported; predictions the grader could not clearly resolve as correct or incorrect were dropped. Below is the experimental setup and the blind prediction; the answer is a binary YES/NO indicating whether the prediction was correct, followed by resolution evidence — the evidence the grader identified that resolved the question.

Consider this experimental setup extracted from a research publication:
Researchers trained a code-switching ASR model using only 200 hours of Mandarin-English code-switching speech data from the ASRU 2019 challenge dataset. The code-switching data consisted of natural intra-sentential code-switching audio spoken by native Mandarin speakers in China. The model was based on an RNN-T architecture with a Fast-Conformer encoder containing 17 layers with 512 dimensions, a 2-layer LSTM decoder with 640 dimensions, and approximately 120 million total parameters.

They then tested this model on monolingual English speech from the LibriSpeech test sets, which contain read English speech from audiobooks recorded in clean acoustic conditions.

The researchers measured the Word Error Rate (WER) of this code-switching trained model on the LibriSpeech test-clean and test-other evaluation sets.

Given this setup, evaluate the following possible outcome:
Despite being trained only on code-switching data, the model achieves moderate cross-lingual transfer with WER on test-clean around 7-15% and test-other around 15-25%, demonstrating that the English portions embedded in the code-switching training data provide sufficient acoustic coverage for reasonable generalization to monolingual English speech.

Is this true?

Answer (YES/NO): NO